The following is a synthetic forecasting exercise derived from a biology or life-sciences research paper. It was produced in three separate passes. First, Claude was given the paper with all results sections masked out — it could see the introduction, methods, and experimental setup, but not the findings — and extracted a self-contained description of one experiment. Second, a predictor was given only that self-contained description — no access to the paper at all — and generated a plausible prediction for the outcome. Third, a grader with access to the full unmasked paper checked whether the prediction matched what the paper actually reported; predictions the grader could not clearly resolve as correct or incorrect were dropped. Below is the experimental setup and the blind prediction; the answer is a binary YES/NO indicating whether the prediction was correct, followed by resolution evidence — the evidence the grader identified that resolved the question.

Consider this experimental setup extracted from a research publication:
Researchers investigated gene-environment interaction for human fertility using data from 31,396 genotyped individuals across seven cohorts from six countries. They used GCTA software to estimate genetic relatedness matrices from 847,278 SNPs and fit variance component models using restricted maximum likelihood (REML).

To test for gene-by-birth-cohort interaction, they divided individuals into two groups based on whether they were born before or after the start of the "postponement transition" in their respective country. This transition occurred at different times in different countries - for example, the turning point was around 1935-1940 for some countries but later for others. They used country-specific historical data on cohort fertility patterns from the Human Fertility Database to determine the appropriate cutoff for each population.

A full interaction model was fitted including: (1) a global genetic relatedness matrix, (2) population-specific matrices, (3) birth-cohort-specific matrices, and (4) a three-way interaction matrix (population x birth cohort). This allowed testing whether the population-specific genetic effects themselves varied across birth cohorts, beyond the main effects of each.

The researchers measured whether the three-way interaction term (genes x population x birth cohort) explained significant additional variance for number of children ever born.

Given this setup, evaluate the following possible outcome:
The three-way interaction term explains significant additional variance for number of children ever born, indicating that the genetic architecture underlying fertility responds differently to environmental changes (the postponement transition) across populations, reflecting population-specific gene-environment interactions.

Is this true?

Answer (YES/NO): YES